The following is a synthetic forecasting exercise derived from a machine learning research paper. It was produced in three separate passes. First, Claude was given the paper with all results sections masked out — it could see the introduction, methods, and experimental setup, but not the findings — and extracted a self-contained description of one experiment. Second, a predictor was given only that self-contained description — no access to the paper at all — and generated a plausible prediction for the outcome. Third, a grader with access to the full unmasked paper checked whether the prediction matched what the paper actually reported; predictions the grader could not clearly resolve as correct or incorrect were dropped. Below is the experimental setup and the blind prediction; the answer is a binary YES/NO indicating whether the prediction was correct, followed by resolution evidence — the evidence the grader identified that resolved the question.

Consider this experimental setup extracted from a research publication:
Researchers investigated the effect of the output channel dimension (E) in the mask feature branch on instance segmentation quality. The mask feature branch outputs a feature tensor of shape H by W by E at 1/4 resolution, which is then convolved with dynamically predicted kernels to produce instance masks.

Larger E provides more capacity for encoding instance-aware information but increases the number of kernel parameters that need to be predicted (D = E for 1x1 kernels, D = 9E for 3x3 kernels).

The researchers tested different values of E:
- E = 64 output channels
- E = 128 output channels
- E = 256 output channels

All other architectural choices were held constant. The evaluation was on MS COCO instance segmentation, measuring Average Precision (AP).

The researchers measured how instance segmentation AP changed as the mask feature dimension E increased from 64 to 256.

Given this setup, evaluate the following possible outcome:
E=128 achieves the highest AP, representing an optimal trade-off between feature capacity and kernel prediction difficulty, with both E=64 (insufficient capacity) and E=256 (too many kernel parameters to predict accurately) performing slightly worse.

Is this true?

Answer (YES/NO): NO